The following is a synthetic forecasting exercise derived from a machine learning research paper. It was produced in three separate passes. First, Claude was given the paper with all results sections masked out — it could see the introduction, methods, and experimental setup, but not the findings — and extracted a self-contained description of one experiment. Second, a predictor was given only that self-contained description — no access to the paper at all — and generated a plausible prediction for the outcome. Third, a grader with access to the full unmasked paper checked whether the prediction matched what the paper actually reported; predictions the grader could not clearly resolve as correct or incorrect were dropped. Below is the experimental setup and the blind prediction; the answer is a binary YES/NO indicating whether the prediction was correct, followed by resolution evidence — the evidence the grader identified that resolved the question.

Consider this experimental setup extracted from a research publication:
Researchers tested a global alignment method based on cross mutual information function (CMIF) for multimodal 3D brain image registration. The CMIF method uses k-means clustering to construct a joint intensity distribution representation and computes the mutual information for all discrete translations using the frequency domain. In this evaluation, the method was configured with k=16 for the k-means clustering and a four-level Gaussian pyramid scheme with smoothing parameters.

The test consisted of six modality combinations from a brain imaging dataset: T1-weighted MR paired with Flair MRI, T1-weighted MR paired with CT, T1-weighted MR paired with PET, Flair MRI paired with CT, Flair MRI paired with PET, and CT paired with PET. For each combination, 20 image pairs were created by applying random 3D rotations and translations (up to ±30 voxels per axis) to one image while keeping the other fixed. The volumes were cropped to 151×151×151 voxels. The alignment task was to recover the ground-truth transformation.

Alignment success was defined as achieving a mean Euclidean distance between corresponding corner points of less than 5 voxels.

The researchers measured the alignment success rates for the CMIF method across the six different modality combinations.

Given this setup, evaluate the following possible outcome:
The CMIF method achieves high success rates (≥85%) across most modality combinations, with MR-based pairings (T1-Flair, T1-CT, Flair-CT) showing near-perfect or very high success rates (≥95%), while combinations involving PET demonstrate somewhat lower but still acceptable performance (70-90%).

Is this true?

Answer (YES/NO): NO